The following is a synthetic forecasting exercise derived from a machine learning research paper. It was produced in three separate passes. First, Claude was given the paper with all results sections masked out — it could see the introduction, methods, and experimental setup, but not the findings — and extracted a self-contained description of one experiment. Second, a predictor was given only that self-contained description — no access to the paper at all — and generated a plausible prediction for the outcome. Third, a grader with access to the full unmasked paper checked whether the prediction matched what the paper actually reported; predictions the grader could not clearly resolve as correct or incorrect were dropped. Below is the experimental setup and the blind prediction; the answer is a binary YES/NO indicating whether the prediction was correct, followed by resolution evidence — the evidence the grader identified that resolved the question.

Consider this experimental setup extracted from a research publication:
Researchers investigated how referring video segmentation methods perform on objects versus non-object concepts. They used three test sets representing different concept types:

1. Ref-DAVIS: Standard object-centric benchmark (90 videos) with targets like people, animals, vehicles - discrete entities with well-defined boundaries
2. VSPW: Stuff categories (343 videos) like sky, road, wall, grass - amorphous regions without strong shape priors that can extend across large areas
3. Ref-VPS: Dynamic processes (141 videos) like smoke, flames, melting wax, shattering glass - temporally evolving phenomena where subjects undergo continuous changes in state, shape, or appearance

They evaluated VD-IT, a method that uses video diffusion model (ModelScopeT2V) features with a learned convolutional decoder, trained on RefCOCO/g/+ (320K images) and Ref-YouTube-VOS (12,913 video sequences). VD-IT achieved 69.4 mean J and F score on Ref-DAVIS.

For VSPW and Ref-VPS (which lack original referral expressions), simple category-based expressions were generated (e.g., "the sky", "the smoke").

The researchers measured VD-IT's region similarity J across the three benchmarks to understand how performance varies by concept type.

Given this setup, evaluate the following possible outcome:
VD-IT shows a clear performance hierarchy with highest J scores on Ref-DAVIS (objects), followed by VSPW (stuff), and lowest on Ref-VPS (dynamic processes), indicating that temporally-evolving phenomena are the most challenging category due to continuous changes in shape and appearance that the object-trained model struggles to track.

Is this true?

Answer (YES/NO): NO